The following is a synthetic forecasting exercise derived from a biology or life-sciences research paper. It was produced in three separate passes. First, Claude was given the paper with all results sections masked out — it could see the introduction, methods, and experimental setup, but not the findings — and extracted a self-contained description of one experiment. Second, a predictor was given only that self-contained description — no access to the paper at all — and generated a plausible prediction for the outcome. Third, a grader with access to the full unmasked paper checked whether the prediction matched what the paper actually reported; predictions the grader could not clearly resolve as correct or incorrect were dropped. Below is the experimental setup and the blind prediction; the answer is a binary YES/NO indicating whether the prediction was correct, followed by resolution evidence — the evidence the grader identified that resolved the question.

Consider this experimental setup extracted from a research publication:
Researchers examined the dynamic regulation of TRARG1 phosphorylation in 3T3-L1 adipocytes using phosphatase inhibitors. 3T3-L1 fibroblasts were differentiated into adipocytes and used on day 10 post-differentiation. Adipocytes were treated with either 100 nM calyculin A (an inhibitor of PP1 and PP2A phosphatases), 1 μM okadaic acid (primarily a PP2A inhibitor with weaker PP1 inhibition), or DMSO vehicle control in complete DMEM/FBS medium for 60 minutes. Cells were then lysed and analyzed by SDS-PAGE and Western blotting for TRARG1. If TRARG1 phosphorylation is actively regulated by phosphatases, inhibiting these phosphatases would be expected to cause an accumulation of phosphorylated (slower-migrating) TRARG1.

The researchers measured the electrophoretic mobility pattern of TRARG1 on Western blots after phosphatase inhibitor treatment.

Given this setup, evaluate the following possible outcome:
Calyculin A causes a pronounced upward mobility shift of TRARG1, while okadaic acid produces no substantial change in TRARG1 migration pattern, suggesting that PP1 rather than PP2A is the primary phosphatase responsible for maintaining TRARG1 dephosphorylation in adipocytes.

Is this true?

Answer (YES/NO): NO